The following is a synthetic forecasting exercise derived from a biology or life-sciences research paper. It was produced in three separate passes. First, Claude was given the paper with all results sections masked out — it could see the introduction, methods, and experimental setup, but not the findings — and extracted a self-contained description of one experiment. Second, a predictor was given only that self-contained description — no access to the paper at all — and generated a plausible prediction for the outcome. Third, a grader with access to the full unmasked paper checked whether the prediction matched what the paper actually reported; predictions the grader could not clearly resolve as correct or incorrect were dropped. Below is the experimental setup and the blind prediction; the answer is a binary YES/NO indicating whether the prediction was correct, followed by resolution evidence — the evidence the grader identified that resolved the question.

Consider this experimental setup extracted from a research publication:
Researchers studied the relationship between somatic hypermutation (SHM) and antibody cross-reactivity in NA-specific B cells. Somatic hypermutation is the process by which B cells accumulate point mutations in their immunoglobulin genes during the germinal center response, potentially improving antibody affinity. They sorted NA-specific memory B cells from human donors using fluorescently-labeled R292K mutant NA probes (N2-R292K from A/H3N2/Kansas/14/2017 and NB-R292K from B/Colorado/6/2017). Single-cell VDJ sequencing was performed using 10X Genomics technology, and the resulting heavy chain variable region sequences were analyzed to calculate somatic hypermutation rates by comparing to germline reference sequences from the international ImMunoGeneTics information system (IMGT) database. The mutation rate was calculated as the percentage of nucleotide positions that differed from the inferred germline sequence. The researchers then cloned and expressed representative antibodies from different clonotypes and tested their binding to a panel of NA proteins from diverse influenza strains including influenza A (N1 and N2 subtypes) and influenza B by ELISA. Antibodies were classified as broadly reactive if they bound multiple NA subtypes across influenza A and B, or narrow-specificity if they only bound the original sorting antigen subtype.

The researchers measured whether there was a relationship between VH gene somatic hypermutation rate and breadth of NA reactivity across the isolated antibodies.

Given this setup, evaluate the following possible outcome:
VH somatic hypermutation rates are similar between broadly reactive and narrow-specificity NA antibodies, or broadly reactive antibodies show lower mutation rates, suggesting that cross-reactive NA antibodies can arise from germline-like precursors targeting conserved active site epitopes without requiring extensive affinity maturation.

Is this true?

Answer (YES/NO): NO